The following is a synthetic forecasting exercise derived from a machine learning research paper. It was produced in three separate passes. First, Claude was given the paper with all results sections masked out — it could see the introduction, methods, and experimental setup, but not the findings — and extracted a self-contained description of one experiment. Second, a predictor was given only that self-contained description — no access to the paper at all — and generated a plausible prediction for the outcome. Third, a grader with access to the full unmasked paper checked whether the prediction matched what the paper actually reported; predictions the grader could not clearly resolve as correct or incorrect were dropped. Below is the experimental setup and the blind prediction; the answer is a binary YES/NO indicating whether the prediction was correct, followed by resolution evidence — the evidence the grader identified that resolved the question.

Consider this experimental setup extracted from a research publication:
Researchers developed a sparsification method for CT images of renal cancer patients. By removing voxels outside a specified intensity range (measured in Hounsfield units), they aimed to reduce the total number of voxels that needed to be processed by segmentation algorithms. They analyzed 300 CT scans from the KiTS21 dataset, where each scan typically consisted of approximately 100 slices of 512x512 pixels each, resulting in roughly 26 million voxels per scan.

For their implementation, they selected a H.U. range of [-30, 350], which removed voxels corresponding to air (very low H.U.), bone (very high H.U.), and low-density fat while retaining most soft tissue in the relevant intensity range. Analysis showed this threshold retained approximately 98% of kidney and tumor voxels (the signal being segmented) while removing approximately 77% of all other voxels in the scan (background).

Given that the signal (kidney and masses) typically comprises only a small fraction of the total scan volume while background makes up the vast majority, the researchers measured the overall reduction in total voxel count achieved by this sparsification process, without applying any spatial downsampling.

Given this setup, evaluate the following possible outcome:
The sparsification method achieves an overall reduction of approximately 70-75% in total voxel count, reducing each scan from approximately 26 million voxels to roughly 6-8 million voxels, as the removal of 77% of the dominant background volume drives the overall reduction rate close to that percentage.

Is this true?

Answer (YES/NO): NO